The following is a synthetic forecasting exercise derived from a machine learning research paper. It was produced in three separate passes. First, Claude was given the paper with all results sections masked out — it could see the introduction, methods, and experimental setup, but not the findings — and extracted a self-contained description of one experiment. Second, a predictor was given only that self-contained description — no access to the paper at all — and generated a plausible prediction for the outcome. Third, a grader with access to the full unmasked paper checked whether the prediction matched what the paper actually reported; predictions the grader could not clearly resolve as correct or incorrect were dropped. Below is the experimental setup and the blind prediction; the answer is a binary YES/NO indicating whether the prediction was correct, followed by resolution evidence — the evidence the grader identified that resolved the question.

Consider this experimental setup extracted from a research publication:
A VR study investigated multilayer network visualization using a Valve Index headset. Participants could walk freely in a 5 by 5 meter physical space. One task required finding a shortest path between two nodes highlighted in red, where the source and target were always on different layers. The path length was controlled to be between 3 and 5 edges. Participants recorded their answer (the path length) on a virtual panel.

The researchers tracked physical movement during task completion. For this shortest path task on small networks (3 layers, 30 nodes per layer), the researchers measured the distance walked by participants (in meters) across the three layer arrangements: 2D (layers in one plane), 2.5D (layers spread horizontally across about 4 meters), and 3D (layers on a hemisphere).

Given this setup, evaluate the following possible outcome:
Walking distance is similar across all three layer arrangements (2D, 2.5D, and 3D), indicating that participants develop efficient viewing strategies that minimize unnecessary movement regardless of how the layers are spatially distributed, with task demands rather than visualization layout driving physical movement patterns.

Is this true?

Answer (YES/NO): NO